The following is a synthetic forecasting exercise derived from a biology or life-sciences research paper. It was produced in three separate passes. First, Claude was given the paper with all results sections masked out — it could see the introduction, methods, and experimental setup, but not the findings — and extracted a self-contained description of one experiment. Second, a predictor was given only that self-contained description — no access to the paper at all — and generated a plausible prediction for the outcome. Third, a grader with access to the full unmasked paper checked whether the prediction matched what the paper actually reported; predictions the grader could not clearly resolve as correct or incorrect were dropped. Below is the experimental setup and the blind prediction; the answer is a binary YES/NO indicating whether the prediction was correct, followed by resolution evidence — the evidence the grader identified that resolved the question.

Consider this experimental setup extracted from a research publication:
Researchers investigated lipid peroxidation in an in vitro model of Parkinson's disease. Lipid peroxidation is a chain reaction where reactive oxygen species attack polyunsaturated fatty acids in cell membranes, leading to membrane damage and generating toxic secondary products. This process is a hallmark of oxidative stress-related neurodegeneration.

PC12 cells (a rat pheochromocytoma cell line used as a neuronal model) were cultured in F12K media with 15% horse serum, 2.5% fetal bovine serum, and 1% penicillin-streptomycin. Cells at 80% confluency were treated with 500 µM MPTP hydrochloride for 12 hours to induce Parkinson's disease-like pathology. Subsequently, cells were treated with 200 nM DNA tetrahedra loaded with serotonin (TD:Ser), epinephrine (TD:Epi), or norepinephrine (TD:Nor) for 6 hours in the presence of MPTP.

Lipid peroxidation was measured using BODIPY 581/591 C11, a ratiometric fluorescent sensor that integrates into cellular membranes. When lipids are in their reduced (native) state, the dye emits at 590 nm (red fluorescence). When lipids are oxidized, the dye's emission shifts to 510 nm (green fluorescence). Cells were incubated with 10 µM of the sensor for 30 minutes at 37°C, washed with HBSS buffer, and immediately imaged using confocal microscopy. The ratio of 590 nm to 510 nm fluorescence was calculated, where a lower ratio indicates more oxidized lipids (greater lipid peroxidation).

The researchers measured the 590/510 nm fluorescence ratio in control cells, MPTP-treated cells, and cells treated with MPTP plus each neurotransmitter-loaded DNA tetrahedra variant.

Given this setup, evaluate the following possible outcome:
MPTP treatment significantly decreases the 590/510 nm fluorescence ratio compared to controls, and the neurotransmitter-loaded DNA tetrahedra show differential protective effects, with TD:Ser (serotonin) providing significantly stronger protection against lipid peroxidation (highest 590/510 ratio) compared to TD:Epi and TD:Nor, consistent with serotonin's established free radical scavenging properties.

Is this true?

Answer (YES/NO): NO